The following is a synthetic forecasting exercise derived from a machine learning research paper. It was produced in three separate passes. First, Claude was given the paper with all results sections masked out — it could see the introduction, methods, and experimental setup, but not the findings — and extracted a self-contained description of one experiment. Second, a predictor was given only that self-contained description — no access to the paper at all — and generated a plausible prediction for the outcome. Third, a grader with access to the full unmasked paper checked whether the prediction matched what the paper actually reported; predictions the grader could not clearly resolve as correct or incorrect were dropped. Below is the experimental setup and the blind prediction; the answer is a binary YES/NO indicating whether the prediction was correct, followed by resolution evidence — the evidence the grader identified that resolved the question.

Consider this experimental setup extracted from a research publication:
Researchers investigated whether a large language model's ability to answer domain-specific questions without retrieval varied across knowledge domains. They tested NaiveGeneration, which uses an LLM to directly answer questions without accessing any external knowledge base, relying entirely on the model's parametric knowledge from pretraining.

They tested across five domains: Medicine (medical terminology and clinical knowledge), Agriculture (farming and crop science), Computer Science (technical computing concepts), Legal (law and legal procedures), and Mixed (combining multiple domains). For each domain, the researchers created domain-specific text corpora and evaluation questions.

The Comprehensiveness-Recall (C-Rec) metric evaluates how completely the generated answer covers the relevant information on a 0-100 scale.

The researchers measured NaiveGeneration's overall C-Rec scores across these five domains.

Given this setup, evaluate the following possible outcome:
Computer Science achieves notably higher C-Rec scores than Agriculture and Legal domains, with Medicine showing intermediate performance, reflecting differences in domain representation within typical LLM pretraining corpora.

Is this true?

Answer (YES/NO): NO